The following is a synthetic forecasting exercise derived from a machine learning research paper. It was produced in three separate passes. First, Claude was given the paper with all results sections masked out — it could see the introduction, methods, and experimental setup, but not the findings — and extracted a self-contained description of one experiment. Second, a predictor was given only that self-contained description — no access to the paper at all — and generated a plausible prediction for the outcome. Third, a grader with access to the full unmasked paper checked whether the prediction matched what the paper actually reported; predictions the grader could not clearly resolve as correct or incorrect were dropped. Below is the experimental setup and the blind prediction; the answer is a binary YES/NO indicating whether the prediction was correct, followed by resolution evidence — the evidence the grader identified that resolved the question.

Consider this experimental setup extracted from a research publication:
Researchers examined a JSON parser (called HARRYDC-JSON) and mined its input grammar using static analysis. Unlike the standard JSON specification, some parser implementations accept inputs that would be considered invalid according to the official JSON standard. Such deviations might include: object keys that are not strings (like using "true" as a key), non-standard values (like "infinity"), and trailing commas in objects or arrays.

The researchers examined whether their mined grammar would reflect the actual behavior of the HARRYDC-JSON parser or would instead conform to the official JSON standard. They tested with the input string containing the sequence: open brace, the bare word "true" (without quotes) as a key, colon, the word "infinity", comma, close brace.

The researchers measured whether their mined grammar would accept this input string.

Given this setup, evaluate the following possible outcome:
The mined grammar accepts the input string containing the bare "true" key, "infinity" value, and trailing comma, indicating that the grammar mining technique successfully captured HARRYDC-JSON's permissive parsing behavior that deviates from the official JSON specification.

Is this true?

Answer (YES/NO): YES